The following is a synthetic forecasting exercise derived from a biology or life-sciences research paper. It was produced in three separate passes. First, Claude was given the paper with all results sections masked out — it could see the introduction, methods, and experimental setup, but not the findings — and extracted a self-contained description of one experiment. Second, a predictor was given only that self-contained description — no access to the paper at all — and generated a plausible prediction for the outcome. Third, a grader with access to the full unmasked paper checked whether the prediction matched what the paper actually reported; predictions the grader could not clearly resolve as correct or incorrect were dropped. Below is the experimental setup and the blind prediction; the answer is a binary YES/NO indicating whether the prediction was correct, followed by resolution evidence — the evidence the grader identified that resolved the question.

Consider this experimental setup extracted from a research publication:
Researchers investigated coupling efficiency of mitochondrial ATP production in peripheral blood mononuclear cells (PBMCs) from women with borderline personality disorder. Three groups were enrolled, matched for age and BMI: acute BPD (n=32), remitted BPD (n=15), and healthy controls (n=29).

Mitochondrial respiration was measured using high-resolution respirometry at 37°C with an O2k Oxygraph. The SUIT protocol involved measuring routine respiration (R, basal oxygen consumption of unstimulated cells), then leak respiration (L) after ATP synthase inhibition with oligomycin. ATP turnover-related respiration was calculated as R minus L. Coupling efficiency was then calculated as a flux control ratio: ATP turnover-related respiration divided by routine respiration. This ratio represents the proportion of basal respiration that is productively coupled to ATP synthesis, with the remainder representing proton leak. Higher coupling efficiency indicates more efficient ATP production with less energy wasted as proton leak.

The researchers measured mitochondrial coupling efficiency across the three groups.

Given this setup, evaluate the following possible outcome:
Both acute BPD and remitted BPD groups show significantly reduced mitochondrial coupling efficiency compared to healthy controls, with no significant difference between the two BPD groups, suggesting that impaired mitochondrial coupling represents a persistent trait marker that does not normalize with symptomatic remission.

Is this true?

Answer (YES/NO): NO